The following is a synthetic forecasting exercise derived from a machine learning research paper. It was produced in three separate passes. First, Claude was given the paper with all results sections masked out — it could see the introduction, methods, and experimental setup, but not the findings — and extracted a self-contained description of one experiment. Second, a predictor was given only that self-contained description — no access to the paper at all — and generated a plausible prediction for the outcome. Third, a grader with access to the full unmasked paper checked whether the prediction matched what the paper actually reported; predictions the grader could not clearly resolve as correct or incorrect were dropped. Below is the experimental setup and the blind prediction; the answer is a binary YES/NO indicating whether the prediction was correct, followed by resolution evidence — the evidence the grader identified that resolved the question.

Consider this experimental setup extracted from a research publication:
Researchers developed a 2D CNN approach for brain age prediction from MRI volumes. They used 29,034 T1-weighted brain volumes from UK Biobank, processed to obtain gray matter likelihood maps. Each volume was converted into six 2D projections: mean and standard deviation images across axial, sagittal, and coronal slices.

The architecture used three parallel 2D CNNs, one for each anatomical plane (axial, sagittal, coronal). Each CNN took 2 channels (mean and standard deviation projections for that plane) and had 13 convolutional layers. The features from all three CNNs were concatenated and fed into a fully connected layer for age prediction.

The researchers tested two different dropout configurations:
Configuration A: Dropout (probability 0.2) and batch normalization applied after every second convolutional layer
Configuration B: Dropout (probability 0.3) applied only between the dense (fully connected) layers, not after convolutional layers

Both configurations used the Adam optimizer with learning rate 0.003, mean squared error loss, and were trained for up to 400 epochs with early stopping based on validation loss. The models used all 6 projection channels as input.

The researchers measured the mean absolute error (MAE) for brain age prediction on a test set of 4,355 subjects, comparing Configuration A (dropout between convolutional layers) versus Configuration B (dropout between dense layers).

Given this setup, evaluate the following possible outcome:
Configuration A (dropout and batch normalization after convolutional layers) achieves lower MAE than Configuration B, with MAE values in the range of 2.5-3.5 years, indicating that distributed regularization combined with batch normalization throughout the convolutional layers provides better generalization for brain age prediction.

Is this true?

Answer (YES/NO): NO